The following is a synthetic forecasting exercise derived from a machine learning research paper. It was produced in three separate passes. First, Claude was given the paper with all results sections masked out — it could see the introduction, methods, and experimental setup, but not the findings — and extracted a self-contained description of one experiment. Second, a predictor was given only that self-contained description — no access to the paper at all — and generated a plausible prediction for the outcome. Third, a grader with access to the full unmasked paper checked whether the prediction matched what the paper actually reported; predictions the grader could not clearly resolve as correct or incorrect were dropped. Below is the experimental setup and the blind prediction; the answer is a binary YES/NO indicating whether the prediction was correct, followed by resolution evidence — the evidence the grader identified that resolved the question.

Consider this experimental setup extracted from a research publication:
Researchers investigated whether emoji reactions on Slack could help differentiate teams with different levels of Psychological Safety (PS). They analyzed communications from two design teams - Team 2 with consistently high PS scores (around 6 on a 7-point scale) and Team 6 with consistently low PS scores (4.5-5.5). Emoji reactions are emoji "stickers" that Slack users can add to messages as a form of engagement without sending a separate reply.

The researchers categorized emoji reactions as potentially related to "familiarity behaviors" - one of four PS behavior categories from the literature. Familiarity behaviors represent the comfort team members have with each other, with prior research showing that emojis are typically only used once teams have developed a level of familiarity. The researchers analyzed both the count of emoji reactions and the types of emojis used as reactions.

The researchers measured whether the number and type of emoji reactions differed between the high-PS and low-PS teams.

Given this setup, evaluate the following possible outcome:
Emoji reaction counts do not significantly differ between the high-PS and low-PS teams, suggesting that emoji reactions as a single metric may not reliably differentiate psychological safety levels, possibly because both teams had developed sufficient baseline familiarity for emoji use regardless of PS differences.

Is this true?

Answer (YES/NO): NO